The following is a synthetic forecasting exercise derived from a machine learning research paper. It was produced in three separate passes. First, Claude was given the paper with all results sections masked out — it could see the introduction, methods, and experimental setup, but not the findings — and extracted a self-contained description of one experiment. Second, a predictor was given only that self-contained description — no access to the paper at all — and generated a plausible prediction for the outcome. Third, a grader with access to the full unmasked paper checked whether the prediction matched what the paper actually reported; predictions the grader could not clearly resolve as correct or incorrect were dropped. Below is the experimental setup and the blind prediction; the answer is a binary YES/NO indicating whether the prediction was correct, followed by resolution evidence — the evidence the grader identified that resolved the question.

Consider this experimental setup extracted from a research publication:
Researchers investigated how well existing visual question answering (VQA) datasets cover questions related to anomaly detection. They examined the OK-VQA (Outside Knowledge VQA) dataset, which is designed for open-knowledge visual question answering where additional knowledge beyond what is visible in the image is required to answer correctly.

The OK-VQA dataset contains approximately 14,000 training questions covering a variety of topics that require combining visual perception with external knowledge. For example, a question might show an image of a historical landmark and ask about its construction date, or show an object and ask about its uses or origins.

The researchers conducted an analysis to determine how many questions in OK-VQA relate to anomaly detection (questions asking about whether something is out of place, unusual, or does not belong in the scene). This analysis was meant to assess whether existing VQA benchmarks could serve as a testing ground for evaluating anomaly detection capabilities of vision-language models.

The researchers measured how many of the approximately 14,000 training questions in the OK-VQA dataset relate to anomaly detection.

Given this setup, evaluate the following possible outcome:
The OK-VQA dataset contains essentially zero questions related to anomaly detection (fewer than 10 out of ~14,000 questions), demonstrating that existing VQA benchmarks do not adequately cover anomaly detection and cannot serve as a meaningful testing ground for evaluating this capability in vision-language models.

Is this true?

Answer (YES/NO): YES